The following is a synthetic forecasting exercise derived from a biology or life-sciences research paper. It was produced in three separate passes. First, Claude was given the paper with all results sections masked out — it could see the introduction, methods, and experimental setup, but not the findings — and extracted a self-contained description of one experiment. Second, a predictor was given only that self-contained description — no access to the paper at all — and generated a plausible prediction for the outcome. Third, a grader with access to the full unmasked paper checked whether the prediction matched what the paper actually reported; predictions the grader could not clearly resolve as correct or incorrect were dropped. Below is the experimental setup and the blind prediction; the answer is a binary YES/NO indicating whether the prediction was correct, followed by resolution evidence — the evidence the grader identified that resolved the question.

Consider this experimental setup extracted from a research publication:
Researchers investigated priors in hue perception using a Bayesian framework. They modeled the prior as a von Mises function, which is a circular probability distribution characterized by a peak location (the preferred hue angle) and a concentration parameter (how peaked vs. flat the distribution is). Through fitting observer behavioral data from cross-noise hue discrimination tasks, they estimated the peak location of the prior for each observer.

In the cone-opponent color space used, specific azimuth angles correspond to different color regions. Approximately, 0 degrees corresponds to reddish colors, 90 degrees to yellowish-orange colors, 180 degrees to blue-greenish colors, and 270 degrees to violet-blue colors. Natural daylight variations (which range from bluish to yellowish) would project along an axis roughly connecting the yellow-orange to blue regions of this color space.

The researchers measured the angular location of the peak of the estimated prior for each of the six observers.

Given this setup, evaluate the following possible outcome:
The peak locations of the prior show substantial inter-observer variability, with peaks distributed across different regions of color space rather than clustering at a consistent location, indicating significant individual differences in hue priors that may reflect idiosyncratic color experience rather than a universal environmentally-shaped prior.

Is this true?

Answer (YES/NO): NO